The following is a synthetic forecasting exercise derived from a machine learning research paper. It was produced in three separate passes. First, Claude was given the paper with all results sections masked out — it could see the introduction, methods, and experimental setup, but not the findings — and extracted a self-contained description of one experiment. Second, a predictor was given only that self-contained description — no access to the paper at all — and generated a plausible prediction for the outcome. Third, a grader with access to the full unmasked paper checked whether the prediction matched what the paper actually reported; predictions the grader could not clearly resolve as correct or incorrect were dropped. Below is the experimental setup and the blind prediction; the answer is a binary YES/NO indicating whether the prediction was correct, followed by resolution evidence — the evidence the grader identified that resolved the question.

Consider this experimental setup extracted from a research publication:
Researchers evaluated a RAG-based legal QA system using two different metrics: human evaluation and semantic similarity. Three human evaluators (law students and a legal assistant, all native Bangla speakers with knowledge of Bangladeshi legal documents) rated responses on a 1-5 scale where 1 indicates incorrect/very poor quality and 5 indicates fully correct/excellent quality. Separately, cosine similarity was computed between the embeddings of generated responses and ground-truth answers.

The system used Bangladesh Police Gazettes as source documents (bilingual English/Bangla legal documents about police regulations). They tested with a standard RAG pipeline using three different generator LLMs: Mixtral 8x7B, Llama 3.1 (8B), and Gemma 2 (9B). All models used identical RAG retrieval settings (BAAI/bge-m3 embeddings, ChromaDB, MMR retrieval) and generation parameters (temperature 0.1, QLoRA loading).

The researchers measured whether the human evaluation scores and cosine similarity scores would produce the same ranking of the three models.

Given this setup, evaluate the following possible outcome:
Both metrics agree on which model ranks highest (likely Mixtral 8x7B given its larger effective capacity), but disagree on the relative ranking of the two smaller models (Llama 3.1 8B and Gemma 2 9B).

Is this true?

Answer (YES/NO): NO